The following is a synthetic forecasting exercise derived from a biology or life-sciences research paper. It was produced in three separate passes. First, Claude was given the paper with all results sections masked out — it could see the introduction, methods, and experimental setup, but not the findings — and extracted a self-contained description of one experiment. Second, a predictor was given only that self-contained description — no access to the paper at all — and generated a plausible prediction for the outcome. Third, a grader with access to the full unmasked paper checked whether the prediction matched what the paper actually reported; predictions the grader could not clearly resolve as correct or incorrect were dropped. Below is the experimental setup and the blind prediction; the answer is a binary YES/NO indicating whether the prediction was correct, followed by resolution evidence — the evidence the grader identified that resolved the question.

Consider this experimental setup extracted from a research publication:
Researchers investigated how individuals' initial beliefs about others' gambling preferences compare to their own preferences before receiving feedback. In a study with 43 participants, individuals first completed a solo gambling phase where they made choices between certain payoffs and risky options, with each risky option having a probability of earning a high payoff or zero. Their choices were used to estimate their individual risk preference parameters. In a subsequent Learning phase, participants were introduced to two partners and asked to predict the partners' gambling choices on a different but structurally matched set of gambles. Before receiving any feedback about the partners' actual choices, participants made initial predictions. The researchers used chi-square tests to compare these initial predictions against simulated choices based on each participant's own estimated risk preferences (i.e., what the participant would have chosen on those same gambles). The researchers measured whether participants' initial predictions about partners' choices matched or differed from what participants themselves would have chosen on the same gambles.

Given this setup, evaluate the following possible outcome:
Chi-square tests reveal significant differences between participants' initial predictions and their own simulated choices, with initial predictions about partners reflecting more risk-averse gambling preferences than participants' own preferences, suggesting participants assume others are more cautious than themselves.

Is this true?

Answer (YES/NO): NO